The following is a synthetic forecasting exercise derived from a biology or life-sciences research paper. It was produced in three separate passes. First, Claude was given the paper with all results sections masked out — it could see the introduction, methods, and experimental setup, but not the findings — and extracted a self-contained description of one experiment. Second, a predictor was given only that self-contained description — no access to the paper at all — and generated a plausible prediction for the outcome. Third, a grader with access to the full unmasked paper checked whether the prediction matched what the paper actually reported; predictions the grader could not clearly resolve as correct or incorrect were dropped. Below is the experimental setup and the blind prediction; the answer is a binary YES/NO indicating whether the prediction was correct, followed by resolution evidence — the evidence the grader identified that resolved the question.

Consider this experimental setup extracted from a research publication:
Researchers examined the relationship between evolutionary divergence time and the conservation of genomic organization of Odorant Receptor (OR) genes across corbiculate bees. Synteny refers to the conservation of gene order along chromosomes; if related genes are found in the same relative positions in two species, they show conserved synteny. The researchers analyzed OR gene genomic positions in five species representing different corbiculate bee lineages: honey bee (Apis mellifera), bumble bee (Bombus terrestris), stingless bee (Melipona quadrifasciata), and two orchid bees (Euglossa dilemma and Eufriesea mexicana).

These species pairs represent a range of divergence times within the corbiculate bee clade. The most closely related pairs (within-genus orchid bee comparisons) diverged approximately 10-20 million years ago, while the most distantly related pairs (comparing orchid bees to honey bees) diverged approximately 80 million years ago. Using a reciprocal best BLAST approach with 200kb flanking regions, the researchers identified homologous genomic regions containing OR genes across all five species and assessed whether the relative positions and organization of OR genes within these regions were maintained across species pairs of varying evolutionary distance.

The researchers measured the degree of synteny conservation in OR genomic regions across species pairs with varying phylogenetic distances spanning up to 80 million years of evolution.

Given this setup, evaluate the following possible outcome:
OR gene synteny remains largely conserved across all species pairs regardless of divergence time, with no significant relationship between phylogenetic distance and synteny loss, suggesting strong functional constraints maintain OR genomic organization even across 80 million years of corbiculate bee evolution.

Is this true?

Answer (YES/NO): YES